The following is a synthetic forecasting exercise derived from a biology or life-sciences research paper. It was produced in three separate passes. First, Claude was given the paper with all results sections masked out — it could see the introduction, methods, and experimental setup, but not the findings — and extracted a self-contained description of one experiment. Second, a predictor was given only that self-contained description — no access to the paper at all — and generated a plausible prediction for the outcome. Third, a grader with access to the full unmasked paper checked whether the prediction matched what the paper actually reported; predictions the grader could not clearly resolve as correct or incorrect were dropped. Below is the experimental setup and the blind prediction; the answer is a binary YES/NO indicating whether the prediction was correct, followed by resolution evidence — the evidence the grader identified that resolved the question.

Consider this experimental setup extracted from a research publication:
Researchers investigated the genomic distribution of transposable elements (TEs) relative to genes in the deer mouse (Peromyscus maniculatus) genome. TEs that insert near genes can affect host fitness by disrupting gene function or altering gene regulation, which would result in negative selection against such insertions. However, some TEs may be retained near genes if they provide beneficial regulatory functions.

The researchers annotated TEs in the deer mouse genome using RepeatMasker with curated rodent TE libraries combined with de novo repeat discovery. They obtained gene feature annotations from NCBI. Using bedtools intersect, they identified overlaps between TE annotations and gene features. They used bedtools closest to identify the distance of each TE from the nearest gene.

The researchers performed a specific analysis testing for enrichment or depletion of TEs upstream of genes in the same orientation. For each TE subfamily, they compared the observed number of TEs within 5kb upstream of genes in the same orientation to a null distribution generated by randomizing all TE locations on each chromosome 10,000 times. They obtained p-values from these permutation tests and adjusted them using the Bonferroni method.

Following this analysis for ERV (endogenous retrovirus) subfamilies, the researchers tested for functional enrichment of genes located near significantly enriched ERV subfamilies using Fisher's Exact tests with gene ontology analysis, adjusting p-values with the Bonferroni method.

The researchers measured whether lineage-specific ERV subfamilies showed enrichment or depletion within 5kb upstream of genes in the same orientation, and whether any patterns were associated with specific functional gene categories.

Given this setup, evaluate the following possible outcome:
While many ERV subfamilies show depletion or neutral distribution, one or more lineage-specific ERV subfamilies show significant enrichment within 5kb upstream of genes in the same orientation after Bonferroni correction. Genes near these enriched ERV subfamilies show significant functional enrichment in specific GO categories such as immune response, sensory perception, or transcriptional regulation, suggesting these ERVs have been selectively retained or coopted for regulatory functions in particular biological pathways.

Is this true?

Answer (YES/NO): NO